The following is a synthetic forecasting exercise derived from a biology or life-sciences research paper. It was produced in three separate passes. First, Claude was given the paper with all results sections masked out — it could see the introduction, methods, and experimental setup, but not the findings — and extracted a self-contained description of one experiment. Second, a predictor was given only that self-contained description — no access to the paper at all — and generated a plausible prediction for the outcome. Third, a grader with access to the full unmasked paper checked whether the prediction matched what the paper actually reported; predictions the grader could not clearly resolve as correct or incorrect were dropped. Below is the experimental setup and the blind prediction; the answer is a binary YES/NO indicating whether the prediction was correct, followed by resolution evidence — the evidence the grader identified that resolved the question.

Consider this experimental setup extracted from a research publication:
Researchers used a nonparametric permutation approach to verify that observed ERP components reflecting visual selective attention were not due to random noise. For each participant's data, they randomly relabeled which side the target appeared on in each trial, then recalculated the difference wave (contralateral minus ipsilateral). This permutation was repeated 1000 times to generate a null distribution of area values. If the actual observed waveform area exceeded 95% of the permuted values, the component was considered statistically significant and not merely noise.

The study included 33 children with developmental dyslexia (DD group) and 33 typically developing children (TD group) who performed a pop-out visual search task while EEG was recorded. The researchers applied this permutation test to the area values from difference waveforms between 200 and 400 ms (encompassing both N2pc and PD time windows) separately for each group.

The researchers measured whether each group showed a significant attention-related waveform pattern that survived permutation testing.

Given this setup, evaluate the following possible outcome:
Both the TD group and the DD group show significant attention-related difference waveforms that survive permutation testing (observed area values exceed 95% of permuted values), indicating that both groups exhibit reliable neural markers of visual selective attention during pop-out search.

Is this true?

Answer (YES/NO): NO